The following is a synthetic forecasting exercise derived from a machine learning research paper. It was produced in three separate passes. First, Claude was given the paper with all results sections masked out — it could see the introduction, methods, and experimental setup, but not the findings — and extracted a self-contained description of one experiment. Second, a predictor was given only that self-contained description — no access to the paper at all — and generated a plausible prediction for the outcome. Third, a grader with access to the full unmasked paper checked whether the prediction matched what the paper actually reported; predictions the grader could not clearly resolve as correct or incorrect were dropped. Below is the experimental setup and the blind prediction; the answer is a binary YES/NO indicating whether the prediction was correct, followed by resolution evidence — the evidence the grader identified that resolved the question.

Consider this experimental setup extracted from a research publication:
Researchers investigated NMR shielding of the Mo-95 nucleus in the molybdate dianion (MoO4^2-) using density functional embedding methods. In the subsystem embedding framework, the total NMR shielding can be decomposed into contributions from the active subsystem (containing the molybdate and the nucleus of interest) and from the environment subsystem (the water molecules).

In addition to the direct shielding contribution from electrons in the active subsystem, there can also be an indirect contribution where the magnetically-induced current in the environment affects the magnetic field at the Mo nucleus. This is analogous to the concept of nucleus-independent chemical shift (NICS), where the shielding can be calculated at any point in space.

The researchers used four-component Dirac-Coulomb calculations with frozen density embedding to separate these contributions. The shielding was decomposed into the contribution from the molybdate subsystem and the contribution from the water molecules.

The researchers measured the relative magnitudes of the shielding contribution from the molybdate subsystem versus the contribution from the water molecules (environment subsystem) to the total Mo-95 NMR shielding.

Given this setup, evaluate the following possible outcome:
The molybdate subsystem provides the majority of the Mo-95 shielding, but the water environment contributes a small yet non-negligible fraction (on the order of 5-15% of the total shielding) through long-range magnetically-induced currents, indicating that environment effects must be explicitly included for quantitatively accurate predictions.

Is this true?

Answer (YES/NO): NO